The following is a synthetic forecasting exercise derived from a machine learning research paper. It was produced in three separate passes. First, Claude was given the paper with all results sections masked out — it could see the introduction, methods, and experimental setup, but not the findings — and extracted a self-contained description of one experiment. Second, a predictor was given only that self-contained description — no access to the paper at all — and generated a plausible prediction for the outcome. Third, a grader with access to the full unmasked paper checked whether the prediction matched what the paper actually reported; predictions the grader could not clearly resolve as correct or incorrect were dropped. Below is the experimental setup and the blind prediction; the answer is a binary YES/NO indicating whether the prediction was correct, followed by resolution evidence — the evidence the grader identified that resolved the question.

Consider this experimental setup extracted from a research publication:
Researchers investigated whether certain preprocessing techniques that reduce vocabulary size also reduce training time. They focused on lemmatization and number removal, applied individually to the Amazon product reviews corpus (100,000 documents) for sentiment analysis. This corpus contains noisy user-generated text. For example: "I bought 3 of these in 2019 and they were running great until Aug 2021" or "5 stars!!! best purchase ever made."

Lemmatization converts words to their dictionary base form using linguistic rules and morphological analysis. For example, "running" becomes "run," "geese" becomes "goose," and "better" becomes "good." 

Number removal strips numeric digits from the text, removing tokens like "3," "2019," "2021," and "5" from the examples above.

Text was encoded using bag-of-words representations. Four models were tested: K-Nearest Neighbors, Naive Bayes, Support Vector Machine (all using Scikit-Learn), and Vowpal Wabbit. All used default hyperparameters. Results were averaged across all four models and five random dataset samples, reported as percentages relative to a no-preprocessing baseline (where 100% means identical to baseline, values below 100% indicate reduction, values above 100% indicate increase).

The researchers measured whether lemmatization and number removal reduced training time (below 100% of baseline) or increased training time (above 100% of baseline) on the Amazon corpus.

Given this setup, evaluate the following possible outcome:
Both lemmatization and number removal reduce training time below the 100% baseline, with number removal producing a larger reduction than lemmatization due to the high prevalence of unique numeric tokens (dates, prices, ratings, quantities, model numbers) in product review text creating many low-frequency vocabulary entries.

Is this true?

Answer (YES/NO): NO